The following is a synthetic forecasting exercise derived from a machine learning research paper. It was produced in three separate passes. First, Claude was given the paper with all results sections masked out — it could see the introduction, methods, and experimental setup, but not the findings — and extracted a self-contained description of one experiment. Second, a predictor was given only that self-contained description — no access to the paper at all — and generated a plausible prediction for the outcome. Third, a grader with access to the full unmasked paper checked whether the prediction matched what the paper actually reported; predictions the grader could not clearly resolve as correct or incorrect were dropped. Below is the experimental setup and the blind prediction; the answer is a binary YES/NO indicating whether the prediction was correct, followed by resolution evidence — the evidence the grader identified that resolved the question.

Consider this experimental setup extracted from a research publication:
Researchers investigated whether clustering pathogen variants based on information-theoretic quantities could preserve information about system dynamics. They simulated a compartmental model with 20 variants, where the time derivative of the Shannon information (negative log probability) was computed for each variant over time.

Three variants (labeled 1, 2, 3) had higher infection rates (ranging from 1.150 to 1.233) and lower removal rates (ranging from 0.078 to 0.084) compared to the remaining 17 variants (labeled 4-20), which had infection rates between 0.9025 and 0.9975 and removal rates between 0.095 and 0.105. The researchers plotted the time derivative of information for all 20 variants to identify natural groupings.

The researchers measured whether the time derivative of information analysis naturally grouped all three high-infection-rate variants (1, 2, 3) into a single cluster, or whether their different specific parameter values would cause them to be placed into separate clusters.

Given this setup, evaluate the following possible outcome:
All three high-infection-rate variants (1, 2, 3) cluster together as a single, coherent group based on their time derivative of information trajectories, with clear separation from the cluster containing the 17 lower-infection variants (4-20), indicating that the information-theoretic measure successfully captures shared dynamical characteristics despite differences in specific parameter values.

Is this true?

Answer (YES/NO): YES